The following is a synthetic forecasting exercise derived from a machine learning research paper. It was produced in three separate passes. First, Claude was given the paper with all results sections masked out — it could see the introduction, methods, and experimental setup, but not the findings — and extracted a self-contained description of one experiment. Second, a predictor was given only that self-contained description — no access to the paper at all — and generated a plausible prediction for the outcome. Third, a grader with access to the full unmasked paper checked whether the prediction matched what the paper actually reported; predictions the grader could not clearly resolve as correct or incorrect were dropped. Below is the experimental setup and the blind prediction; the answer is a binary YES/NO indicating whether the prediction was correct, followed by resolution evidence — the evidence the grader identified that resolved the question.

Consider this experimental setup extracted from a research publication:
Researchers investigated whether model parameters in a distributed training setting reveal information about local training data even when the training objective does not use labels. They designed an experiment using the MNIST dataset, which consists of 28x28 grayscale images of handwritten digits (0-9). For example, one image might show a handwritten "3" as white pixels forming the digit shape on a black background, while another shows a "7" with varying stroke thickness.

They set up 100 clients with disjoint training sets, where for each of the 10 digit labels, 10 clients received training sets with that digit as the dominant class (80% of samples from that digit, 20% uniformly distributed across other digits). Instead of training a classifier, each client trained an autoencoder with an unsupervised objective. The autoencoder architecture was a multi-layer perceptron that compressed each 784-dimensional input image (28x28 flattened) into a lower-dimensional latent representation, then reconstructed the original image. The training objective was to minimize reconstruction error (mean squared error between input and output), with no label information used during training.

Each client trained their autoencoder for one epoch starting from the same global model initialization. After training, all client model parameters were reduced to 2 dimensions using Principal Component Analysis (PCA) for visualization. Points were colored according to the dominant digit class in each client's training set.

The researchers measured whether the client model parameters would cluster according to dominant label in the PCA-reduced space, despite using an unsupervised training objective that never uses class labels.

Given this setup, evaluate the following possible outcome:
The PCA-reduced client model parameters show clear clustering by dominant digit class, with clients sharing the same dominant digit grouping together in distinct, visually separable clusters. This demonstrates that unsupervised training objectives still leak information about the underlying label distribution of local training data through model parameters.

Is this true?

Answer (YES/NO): YES